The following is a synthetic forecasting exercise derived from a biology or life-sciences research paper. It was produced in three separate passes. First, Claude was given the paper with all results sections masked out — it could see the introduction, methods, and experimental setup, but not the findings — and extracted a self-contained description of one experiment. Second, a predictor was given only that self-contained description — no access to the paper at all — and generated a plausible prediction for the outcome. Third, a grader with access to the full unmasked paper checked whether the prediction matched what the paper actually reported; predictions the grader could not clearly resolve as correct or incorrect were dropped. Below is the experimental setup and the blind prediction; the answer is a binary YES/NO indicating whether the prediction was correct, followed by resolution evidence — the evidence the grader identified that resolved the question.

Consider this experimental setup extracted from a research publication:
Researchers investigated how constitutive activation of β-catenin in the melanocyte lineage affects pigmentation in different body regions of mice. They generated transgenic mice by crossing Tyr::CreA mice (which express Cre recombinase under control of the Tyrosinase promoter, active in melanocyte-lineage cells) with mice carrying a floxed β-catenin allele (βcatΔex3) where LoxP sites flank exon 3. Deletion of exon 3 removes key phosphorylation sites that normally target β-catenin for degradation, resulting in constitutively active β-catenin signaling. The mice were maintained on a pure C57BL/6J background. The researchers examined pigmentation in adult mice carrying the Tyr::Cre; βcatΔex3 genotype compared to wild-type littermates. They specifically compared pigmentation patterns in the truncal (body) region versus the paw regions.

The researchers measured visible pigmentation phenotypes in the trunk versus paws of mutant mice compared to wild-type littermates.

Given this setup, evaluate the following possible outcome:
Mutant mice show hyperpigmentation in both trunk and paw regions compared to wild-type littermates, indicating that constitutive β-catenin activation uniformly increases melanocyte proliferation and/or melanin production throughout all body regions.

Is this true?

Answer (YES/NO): NO